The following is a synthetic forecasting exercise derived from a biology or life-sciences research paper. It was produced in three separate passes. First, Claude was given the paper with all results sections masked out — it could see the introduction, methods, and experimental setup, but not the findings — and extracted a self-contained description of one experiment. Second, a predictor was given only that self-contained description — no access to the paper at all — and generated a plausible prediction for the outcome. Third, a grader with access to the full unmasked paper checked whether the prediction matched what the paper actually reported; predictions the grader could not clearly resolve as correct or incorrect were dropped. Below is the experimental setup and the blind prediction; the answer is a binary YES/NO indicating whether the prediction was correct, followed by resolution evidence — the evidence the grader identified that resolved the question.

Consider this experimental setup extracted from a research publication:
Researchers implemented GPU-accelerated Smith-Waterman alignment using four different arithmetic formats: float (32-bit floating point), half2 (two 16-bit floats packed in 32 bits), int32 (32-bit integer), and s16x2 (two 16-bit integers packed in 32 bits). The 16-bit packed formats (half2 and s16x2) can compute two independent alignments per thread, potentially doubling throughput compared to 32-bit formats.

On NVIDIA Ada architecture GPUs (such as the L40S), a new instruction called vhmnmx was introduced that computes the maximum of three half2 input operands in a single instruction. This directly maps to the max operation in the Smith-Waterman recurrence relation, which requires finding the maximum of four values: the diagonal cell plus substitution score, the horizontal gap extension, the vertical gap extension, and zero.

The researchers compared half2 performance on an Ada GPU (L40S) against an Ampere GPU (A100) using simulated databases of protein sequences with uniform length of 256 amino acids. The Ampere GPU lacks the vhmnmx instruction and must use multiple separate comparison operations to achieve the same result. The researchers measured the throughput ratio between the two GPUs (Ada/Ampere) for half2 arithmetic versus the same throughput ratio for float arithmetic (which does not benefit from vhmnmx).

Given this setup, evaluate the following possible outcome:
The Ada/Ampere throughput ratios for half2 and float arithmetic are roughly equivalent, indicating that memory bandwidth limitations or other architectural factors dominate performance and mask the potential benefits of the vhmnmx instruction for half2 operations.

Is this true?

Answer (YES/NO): NO